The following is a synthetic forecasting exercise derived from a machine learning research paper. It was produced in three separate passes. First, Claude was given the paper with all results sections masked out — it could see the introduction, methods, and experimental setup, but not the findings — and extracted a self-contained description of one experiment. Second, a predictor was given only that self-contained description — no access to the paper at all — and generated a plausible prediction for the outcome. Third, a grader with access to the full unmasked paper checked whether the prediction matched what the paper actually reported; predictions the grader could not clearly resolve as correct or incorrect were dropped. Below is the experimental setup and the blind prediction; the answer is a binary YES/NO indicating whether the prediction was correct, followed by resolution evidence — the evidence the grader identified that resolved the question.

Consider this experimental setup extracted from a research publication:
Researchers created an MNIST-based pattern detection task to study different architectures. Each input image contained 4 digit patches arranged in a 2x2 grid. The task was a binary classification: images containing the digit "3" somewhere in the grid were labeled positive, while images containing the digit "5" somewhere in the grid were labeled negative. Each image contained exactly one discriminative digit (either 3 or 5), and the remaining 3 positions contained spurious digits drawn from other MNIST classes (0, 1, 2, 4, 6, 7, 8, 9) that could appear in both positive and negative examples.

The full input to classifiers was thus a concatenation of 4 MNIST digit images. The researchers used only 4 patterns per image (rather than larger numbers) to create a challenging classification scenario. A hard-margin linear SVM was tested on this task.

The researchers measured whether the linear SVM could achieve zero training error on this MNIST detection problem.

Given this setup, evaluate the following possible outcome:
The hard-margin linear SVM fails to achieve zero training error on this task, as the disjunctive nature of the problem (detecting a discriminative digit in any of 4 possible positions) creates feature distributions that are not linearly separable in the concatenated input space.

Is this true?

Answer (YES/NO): YES